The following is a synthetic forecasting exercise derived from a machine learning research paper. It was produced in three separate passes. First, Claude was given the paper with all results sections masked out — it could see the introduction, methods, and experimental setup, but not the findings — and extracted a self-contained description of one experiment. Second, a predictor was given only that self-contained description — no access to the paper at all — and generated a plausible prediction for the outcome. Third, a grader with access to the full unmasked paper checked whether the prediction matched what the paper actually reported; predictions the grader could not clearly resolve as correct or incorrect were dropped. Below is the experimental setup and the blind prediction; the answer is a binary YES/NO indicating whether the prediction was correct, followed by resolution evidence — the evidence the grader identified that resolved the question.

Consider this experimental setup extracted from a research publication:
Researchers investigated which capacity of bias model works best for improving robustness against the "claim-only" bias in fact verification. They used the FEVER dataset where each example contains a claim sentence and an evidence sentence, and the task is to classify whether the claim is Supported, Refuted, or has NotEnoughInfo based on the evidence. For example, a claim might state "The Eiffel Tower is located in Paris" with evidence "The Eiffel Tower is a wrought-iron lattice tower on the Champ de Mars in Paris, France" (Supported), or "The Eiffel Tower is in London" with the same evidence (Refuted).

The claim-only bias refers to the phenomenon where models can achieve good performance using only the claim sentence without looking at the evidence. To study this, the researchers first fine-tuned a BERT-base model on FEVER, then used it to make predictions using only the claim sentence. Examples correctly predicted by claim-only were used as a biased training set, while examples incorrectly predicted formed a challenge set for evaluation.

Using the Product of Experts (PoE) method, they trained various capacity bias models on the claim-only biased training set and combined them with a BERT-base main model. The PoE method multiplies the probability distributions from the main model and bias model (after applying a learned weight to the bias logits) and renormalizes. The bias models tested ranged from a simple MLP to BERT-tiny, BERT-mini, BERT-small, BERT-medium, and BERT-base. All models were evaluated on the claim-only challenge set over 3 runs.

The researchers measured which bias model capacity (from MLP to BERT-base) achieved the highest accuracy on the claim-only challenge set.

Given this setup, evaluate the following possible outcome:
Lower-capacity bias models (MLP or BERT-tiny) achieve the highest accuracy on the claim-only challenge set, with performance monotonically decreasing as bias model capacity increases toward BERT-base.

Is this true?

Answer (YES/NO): NO